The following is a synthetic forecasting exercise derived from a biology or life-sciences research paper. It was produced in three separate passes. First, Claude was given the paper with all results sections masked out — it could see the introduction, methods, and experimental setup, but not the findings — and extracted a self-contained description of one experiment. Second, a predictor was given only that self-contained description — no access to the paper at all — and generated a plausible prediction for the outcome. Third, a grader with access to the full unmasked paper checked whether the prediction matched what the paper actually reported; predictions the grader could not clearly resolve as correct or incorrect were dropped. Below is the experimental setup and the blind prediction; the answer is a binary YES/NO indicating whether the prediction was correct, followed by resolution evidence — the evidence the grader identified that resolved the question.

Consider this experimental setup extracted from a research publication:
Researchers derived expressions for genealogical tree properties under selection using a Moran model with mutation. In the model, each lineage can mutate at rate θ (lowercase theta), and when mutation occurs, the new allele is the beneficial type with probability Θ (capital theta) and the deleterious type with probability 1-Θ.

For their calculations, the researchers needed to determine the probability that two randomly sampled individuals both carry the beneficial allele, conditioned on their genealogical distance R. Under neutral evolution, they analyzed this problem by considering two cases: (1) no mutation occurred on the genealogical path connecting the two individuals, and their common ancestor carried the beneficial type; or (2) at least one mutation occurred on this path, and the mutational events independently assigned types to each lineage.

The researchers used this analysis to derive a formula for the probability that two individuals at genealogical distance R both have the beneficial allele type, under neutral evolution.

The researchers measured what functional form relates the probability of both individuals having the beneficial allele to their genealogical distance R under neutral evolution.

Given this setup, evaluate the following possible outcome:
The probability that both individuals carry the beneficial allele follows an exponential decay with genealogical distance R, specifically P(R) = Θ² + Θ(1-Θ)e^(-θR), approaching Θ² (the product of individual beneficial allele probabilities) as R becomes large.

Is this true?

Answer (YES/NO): YES